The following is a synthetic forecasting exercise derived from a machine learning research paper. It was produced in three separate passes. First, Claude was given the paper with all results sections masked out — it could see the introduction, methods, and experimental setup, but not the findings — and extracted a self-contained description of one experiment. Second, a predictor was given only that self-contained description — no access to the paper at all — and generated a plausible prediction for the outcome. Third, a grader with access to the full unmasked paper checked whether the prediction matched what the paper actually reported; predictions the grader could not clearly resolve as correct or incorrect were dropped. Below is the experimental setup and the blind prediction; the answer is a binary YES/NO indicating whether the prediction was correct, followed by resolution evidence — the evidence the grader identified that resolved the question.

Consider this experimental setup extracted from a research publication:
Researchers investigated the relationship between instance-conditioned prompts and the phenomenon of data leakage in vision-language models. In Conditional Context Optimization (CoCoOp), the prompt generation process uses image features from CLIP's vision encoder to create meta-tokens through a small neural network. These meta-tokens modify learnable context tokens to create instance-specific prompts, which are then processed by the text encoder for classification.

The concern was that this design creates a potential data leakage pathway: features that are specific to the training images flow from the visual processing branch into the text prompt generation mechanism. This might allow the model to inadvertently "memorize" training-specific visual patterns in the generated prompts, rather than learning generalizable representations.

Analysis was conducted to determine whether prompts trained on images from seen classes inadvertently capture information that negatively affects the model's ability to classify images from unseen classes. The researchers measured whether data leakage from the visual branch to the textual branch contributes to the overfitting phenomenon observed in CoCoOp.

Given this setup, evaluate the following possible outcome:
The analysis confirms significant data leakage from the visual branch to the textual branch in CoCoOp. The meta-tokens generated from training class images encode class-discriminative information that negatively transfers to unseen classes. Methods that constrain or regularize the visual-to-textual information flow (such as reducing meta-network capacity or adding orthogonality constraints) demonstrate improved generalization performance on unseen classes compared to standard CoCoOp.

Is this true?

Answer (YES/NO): NO